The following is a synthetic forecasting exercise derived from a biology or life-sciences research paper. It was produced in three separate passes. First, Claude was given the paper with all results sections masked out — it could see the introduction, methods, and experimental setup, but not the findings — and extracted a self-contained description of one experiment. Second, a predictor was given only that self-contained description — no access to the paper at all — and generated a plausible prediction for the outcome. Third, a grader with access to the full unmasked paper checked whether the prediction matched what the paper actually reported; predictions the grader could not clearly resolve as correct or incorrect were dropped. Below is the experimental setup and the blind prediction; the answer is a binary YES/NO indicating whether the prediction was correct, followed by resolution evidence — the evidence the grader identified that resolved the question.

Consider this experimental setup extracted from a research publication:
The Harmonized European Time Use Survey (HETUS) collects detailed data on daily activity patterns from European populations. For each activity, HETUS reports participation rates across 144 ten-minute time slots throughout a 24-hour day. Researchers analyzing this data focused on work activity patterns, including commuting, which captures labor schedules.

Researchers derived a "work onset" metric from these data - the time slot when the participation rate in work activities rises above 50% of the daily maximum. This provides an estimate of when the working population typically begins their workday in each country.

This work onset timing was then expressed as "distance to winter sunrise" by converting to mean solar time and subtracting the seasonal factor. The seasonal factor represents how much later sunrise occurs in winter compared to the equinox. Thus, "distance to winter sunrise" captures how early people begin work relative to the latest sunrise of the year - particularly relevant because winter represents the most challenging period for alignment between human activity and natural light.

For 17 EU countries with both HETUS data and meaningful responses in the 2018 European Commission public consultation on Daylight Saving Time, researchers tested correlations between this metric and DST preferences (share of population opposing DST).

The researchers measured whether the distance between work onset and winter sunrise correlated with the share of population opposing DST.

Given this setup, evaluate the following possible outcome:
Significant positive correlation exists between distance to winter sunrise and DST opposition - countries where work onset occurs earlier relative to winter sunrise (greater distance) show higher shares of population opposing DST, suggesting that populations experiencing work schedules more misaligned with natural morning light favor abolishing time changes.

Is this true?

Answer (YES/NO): NO